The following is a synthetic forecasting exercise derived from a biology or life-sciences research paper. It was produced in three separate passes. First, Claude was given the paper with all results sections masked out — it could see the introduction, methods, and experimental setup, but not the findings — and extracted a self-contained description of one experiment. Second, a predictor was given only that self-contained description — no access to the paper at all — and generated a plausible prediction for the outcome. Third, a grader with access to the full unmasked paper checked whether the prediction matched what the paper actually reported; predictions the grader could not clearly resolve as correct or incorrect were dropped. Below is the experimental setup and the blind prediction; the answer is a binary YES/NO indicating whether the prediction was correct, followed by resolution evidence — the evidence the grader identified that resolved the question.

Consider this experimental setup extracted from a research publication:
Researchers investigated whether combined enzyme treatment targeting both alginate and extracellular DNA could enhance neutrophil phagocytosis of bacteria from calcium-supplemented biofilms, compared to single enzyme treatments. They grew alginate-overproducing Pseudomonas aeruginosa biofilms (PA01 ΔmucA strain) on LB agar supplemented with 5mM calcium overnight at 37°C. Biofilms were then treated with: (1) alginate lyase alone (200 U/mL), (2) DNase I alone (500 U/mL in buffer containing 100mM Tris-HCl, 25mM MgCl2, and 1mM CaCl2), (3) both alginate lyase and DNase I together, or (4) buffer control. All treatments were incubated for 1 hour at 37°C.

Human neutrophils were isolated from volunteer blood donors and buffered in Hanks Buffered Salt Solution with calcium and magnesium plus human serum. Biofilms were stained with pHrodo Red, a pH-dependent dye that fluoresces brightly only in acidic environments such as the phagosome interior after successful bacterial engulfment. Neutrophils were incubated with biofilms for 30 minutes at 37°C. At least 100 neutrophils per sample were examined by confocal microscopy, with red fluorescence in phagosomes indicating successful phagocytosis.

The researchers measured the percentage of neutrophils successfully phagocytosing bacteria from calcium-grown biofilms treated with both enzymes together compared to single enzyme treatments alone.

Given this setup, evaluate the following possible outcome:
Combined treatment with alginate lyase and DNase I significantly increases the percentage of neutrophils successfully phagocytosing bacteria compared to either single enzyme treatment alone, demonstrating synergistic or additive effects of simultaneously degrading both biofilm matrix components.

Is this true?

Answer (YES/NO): YES